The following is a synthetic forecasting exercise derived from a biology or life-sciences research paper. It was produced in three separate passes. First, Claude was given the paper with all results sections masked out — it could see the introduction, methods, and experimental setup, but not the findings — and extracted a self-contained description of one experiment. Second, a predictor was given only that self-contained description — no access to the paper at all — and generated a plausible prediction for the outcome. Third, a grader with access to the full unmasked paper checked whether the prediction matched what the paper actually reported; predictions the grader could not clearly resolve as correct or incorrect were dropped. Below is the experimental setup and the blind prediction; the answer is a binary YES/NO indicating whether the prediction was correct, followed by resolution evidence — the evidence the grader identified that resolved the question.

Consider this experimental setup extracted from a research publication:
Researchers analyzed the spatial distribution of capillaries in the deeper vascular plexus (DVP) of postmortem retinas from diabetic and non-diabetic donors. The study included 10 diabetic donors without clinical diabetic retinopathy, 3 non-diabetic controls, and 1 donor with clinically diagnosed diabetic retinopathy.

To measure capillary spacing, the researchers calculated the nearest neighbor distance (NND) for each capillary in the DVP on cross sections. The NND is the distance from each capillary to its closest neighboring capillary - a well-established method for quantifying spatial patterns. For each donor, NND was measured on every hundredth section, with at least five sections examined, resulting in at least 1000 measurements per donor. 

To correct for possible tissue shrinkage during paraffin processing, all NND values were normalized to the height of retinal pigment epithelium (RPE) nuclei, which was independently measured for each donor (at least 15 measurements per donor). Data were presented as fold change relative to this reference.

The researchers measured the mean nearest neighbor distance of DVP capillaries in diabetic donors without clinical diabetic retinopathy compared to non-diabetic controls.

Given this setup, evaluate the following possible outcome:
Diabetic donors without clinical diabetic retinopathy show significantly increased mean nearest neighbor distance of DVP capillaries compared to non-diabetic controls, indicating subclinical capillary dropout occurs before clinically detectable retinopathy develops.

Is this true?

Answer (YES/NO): NO